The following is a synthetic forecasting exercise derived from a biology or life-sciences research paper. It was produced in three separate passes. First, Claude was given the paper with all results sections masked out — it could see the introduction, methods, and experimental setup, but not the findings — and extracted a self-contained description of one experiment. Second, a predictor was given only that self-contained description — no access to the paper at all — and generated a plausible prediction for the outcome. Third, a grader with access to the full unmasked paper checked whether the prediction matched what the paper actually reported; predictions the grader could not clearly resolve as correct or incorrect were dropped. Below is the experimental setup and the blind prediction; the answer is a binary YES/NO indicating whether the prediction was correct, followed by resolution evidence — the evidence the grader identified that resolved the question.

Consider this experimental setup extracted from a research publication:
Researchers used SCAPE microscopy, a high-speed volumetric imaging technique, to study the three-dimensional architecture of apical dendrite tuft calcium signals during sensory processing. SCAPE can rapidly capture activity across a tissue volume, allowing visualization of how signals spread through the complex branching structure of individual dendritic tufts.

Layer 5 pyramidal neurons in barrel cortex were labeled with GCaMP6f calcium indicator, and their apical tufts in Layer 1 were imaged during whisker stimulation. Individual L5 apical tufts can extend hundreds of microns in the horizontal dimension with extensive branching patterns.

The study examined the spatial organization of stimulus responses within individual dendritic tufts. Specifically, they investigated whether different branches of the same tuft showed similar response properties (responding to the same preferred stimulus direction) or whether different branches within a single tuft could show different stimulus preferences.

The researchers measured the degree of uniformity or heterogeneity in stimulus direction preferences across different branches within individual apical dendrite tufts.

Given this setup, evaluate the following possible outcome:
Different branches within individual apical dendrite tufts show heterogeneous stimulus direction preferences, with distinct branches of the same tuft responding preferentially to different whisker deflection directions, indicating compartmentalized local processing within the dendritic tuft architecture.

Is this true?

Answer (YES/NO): NO